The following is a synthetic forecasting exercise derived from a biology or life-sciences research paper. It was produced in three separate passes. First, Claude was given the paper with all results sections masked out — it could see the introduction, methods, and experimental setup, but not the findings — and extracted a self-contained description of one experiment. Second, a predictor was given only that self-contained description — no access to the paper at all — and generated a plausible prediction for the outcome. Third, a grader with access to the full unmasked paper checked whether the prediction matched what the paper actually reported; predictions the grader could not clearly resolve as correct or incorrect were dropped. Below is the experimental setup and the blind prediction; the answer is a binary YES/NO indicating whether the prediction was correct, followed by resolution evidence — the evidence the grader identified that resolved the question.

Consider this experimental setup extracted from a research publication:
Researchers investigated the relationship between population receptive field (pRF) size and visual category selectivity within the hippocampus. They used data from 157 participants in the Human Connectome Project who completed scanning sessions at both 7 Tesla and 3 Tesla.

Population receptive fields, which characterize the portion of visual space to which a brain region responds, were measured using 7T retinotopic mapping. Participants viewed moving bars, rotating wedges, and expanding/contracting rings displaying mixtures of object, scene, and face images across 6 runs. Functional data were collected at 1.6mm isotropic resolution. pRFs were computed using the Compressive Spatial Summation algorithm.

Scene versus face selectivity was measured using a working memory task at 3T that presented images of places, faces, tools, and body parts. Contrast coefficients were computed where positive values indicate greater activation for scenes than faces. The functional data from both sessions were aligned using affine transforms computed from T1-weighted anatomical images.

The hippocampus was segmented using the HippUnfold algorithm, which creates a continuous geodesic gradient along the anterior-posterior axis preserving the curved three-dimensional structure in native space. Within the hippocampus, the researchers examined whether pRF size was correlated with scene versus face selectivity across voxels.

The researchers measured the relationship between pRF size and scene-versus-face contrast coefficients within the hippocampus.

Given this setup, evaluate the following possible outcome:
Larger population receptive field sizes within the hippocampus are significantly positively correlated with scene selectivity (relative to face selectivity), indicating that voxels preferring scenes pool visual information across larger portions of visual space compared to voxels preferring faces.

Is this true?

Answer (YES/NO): YES